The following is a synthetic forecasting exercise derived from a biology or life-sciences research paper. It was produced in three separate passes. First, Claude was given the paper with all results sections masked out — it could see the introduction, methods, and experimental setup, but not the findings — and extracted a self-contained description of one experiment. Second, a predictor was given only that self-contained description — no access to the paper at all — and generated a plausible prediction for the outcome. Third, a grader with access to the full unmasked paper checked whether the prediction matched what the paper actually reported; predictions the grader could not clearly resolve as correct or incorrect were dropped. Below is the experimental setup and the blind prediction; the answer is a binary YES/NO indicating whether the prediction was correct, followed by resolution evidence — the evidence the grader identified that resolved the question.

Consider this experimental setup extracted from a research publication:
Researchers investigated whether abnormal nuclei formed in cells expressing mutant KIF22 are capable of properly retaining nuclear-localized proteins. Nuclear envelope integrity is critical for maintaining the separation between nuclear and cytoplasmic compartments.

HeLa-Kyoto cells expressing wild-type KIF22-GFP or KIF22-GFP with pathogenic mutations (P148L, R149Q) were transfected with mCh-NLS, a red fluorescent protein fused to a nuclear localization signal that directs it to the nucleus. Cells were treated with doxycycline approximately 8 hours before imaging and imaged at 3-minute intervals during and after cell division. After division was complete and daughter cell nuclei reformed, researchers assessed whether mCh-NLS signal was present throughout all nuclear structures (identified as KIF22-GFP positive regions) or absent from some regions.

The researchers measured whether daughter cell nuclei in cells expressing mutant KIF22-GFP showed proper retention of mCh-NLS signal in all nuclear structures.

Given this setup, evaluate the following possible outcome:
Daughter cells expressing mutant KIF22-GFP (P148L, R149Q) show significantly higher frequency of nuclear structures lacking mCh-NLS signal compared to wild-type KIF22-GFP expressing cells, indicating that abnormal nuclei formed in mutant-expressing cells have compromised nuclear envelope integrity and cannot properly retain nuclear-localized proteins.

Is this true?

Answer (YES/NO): NO